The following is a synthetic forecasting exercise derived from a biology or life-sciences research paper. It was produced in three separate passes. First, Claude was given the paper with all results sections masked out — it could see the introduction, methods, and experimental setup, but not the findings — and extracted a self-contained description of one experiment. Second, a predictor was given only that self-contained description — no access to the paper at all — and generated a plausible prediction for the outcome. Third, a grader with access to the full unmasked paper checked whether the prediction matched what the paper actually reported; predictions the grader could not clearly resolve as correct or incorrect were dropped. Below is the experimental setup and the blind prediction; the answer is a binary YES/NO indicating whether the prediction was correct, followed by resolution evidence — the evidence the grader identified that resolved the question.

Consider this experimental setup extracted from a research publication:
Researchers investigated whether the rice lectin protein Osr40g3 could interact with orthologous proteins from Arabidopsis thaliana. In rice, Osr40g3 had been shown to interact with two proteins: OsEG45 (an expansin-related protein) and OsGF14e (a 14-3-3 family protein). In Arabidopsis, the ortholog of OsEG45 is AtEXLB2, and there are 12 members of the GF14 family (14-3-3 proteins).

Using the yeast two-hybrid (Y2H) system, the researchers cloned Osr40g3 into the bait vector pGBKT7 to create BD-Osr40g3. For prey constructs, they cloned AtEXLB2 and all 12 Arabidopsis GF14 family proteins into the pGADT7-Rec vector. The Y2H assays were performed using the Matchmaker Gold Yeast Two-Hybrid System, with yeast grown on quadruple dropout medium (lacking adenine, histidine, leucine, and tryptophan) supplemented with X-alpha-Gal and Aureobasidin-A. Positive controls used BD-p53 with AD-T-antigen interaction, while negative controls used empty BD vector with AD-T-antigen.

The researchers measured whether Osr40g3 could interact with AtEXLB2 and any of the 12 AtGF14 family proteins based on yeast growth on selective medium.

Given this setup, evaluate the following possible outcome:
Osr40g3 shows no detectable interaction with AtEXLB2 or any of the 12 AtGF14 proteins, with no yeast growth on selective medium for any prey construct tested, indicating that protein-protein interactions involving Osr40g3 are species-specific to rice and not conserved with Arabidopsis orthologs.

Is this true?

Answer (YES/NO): NO